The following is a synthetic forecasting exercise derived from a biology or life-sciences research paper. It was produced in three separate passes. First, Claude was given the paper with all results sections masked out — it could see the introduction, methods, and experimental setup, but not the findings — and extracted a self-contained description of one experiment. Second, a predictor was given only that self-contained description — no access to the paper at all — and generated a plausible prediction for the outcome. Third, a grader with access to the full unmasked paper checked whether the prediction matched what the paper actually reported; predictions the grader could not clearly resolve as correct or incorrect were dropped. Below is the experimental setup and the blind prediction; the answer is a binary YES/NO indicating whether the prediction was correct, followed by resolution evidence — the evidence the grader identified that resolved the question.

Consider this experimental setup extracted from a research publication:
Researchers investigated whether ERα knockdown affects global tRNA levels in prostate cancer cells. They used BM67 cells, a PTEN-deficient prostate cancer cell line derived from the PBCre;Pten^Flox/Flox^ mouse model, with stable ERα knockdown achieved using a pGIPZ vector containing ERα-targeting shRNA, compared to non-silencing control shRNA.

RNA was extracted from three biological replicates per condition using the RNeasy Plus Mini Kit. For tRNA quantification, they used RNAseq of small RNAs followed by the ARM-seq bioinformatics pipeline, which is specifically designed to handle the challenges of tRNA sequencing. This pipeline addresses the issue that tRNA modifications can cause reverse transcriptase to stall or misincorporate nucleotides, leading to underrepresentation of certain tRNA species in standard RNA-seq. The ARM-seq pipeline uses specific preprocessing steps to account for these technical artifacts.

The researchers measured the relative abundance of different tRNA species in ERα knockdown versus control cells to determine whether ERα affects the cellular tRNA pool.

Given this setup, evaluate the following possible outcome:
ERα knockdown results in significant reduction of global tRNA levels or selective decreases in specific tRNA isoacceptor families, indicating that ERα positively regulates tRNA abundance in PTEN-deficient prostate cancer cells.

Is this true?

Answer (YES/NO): NO